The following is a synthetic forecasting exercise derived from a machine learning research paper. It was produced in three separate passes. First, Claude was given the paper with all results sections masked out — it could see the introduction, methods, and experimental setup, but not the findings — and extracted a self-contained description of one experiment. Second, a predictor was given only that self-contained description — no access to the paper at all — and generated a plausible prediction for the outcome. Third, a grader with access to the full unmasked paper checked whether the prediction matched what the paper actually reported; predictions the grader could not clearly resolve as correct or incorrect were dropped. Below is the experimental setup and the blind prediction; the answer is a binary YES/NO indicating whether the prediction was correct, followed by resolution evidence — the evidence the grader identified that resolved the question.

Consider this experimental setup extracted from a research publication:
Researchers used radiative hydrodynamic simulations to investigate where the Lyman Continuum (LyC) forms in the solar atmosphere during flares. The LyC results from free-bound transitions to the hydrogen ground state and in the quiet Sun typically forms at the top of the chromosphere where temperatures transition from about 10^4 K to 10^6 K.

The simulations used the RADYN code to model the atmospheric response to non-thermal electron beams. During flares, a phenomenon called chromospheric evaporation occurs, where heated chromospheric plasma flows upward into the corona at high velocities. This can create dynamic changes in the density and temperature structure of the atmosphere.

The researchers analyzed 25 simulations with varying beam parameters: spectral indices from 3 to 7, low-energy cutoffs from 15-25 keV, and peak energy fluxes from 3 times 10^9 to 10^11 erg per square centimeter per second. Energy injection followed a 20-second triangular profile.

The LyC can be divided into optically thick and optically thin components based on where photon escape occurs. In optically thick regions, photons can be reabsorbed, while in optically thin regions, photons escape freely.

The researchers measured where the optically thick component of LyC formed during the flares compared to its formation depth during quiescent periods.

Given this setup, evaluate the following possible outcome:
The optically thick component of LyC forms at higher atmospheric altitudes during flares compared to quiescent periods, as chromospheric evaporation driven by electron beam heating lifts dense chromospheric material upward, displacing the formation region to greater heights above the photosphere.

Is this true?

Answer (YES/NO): NO